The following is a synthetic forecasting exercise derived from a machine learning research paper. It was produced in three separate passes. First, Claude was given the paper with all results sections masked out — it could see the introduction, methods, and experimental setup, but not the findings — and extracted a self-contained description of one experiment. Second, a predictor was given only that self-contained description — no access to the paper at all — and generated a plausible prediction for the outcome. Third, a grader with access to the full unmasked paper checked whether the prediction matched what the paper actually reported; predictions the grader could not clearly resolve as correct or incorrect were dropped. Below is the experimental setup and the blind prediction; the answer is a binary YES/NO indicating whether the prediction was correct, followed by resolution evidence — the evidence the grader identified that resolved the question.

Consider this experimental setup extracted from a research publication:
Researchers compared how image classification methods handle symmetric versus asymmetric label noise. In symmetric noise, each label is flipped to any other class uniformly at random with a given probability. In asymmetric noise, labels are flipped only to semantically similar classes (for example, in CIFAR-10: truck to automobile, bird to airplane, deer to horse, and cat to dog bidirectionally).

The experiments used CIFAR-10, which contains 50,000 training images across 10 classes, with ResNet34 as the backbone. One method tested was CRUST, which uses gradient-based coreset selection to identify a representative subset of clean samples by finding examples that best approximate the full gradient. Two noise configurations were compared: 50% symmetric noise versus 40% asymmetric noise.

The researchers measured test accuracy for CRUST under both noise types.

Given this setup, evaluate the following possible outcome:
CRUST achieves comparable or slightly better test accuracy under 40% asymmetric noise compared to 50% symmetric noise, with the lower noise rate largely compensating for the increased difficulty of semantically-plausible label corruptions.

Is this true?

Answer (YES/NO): NO